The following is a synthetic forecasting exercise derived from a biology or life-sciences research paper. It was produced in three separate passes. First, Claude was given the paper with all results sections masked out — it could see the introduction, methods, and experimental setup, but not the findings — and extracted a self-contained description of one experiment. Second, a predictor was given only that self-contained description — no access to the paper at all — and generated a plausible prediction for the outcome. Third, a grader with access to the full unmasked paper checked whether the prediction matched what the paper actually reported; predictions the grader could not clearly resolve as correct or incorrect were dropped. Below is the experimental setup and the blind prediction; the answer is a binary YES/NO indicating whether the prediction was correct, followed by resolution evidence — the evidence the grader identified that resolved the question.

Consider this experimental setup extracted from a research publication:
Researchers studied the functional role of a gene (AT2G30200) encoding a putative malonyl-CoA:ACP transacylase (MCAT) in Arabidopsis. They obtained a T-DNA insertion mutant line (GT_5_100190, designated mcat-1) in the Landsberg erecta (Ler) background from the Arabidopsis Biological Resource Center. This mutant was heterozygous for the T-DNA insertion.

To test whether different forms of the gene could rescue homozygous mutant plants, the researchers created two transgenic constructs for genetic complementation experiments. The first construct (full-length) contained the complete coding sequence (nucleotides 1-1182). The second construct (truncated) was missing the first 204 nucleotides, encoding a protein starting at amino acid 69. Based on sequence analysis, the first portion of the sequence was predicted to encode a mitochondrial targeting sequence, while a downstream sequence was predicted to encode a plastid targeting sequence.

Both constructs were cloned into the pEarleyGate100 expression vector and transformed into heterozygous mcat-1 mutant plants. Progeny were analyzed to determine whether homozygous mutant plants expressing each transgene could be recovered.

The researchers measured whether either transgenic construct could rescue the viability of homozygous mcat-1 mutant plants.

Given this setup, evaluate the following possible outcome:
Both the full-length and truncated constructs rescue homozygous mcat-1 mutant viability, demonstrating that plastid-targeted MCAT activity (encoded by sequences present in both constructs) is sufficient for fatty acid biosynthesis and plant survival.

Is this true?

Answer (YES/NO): YES